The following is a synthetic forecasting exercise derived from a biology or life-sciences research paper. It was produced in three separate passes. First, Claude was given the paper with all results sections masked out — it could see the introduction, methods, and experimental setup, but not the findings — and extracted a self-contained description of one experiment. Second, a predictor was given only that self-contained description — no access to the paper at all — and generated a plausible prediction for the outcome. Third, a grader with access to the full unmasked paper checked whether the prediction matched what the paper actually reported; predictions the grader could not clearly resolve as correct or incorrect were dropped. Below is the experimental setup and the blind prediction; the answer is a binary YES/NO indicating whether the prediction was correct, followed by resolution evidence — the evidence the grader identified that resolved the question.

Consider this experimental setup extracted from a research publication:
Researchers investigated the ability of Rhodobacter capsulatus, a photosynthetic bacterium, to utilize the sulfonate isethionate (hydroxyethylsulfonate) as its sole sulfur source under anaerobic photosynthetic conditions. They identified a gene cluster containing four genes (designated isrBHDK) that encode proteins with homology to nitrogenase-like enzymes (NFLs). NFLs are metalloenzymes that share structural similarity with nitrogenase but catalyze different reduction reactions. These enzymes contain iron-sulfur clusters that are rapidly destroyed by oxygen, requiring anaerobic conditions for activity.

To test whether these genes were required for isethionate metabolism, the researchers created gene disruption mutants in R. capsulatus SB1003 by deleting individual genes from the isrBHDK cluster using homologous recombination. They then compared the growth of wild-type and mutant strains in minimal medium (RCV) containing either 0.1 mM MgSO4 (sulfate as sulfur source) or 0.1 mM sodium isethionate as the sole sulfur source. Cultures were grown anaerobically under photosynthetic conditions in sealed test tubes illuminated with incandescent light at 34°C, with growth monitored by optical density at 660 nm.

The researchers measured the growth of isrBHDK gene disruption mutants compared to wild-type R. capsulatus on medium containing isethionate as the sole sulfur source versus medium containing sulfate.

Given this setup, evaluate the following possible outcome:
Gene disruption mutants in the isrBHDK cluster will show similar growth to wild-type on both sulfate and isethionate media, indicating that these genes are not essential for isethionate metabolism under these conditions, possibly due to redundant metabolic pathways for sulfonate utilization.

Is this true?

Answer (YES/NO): NO